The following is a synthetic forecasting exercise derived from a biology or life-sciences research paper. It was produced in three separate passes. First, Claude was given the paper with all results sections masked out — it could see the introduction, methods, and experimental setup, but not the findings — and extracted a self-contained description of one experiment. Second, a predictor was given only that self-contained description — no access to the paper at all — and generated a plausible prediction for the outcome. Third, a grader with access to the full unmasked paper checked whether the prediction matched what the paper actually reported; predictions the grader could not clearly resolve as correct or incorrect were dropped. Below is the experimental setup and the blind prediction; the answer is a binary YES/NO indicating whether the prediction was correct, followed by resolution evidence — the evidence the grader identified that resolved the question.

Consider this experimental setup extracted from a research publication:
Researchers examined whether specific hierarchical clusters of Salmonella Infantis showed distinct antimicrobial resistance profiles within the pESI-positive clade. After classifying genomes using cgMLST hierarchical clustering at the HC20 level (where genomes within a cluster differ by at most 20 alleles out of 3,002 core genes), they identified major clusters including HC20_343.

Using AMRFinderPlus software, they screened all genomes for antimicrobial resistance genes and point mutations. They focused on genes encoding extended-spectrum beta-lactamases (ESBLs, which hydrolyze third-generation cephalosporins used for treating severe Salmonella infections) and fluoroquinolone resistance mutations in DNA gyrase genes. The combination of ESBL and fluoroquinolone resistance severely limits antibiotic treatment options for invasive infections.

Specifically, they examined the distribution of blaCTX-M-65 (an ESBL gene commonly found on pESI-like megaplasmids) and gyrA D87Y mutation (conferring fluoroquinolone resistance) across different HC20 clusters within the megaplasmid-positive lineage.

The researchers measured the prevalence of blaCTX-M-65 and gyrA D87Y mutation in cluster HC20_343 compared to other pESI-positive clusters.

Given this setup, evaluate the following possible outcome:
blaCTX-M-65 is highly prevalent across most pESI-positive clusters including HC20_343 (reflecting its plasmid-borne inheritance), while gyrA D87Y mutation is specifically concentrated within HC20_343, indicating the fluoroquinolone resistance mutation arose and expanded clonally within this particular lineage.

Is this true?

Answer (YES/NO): NO